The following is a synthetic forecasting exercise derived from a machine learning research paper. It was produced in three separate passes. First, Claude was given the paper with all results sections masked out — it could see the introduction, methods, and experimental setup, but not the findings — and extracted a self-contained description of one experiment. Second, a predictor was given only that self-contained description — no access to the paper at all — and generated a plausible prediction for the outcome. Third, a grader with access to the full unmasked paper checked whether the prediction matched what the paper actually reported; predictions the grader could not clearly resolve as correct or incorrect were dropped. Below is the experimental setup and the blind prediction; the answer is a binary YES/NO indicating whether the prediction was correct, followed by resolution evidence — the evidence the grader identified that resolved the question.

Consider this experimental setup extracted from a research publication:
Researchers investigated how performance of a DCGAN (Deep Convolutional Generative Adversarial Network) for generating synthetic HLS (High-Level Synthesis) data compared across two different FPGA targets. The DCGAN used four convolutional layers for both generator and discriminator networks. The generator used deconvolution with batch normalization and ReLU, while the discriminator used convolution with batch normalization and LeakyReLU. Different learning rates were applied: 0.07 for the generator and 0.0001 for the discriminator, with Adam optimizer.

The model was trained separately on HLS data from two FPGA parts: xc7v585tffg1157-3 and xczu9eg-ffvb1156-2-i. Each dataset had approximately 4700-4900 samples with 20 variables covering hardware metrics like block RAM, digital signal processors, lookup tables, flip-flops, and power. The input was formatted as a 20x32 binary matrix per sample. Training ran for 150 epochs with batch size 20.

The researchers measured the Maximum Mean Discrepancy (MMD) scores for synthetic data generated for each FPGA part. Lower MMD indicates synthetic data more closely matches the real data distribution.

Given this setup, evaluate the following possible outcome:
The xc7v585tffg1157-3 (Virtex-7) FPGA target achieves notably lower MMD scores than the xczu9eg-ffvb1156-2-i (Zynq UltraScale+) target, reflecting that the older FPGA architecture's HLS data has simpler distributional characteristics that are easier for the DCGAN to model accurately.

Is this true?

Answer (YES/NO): NO